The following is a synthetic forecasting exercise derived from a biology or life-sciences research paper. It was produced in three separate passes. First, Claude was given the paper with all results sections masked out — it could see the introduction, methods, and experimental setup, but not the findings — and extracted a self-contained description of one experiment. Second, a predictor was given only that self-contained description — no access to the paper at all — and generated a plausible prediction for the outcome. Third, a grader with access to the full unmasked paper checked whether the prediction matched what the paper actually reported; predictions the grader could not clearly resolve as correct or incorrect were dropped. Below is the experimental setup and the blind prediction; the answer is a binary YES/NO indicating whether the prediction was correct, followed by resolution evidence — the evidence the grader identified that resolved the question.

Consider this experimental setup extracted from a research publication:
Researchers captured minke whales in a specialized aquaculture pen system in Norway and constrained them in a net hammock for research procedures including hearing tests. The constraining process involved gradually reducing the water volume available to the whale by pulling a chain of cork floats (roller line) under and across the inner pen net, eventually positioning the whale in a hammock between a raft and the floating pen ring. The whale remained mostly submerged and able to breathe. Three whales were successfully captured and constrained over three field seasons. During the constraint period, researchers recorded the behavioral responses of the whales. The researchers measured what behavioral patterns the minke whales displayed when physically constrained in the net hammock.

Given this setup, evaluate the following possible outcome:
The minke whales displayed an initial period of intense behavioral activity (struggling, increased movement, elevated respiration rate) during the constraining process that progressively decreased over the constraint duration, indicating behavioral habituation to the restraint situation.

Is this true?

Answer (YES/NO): NO